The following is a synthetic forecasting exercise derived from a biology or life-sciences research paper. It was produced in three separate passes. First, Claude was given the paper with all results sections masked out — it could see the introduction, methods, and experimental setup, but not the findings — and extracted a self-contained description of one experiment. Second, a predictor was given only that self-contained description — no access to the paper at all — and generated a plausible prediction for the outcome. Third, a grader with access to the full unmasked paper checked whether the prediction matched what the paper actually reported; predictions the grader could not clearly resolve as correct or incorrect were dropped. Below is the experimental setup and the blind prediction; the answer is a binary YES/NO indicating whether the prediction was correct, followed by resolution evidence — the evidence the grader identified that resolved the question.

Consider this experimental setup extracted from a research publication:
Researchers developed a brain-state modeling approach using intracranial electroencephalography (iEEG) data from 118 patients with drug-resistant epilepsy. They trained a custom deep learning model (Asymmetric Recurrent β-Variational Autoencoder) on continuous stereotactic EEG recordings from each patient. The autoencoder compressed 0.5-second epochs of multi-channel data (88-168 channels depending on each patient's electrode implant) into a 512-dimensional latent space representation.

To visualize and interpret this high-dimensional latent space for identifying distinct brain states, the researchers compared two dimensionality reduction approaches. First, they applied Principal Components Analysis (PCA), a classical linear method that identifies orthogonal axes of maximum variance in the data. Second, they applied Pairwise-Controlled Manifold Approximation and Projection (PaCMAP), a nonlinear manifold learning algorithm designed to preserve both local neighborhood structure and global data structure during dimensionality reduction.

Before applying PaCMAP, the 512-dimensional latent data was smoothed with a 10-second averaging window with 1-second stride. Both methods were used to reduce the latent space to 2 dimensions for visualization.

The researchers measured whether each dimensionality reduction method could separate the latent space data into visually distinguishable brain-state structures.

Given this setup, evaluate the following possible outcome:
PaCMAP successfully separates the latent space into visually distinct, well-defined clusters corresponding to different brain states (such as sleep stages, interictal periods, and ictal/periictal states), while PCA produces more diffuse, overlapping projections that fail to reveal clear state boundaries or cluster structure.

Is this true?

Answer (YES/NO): YES